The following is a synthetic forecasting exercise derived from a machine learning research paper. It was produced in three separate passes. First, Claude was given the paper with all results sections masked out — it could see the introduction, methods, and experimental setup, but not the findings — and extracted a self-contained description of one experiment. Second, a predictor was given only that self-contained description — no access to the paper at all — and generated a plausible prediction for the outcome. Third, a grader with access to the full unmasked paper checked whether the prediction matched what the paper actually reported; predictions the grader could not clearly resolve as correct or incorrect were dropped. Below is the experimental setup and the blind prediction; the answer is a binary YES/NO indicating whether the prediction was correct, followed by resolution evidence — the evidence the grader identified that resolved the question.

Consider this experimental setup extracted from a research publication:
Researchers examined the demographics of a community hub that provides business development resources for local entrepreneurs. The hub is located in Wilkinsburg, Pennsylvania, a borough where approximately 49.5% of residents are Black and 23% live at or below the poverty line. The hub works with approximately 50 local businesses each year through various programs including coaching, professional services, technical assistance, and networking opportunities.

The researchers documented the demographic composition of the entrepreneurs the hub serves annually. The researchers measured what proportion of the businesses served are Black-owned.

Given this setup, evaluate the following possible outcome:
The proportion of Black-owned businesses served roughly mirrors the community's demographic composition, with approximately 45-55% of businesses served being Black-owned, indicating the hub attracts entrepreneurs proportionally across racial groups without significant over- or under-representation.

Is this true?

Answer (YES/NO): NO